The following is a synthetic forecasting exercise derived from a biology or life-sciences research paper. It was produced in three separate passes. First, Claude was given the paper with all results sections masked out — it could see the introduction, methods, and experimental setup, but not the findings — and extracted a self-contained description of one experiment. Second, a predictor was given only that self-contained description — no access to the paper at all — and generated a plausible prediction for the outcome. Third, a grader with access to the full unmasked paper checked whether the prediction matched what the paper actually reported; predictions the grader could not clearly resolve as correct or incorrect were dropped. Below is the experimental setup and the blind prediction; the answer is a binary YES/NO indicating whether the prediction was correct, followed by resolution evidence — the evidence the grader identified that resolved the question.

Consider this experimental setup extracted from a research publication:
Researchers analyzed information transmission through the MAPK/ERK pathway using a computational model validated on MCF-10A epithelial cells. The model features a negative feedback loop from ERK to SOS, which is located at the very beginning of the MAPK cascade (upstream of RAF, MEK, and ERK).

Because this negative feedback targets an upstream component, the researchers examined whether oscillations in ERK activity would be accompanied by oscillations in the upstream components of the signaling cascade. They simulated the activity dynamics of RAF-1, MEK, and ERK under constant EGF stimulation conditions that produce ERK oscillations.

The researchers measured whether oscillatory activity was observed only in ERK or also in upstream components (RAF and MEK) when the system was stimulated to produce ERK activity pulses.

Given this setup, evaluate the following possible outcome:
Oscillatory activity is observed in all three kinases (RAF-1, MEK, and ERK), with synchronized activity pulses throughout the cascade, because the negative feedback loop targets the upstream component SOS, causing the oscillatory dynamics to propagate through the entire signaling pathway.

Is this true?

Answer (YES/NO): YES